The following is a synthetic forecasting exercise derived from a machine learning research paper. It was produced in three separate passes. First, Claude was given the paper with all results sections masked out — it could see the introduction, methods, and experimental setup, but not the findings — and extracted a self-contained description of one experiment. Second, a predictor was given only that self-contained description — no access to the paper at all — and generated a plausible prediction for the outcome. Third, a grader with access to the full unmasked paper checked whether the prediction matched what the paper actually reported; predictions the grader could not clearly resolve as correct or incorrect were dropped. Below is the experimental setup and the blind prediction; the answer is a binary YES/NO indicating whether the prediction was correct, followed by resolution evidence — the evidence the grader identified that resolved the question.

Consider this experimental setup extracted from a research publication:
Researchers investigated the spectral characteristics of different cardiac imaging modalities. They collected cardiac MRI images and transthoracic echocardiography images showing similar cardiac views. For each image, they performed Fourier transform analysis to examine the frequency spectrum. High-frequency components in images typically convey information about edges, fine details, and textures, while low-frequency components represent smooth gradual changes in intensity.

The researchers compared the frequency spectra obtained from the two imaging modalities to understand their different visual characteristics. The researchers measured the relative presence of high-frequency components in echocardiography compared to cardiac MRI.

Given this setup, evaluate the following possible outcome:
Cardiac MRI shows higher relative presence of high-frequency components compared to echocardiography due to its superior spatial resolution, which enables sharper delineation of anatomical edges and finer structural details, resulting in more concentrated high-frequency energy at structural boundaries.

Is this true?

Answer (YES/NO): YES